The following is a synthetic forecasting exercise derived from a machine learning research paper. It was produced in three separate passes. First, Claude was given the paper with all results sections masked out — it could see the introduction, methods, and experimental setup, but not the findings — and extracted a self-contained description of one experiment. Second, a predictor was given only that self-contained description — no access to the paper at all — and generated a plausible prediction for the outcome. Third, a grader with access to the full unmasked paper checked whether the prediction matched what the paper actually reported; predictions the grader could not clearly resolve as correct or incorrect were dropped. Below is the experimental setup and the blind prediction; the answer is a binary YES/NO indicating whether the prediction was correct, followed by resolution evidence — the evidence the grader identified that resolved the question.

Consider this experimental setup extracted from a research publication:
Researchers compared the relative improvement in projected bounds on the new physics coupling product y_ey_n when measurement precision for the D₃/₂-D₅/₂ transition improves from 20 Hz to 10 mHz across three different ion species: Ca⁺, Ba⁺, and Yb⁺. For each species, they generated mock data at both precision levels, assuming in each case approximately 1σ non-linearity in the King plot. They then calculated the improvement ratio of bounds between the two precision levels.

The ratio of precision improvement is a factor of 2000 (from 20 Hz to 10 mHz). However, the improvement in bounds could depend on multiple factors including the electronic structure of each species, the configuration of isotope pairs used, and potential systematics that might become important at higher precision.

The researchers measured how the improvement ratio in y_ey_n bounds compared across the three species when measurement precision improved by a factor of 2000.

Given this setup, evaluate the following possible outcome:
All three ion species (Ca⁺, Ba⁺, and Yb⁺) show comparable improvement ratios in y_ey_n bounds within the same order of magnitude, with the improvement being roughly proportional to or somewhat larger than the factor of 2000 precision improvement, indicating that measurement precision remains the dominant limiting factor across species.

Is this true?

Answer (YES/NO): YES